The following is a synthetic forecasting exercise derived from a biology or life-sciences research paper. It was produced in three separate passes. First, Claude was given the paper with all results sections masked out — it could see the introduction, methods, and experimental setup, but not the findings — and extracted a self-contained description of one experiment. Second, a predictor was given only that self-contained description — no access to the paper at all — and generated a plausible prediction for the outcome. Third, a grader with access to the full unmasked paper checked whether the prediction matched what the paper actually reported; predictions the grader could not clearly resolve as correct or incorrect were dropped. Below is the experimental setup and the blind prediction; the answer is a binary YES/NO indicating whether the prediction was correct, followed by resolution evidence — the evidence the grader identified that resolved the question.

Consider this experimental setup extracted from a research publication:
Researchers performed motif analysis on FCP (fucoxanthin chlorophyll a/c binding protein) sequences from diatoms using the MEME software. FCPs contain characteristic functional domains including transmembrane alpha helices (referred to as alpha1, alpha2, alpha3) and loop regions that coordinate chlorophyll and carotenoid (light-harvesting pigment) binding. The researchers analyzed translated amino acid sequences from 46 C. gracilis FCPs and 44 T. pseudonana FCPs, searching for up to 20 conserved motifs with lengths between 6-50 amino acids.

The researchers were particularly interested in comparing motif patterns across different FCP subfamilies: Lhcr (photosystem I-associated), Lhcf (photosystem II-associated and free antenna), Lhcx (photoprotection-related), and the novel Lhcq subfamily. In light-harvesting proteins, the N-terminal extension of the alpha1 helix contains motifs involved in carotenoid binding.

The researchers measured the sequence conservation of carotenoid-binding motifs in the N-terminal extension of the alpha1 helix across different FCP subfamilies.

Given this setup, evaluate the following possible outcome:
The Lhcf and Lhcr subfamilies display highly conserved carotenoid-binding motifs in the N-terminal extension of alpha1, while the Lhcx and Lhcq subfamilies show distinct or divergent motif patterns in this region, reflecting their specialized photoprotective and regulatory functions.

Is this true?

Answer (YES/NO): NO